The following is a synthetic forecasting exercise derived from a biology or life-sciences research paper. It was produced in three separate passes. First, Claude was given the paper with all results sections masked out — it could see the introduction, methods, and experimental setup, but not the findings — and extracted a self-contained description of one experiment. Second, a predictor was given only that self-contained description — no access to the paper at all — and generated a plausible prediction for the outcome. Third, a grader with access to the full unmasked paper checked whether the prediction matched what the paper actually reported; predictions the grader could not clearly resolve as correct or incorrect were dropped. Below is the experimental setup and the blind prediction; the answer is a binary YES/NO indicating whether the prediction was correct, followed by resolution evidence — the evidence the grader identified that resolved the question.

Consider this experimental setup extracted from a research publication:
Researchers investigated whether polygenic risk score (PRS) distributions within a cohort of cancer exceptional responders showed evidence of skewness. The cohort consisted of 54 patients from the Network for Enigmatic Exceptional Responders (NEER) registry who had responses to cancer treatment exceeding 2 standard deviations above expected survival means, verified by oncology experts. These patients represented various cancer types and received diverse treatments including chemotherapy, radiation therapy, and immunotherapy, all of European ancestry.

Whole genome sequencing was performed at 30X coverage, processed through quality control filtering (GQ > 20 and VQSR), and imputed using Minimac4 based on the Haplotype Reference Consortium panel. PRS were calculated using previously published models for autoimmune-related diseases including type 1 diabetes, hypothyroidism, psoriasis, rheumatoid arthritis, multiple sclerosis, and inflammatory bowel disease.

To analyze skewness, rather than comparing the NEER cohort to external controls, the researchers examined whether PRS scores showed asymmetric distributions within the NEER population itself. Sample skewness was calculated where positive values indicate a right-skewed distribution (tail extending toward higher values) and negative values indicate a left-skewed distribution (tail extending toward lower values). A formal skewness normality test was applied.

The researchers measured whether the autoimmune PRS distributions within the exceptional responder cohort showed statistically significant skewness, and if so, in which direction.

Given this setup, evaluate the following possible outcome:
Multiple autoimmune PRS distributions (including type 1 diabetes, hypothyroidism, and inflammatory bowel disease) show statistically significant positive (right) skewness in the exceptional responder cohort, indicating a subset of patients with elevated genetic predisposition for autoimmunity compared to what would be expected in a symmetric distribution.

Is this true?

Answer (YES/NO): NO